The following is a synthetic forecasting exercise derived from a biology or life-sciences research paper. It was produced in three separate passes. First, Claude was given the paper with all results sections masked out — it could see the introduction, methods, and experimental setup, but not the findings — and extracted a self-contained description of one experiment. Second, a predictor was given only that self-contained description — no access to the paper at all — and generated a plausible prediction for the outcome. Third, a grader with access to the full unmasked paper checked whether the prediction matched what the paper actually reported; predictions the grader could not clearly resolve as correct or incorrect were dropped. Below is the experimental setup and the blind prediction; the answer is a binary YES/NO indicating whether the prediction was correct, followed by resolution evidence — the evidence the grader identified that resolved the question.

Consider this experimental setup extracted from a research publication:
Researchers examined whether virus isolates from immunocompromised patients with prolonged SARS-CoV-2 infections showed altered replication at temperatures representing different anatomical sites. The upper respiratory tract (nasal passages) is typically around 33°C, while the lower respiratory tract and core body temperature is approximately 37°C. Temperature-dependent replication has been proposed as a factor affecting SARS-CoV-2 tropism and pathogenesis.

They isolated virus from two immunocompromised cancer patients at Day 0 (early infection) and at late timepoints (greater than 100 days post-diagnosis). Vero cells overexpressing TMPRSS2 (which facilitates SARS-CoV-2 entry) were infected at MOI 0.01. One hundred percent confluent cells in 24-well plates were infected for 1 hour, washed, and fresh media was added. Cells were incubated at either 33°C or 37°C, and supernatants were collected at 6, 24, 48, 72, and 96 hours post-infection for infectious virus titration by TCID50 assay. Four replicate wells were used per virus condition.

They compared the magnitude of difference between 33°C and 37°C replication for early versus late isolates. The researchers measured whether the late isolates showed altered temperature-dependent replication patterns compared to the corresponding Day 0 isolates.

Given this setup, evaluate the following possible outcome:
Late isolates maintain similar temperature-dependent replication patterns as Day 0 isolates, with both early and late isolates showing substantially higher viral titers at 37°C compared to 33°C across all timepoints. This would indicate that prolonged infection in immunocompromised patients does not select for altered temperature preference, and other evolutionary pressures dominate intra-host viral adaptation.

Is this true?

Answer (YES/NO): NO